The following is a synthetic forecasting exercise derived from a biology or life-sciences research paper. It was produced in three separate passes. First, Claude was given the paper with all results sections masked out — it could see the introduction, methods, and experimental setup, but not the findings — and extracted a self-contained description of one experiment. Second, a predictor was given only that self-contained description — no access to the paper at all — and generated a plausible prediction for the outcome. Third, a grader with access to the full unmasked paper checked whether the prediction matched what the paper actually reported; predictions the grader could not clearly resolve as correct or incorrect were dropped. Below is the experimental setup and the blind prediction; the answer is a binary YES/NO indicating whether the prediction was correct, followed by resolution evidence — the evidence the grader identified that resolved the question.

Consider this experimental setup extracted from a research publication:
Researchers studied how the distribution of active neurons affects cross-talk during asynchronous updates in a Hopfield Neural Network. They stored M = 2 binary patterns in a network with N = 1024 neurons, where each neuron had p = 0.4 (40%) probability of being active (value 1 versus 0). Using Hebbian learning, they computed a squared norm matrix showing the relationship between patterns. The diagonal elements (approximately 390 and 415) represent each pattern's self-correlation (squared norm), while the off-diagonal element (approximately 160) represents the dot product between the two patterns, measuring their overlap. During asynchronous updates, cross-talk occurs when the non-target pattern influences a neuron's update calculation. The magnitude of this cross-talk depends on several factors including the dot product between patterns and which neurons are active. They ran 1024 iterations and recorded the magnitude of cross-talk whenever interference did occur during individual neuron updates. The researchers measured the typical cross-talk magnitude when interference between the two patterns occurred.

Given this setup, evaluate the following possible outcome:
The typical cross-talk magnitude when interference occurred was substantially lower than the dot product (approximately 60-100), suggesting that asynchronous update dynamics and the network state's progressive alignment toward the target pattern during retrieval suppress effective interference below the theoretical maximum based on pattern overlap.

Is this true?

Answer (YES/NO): NO